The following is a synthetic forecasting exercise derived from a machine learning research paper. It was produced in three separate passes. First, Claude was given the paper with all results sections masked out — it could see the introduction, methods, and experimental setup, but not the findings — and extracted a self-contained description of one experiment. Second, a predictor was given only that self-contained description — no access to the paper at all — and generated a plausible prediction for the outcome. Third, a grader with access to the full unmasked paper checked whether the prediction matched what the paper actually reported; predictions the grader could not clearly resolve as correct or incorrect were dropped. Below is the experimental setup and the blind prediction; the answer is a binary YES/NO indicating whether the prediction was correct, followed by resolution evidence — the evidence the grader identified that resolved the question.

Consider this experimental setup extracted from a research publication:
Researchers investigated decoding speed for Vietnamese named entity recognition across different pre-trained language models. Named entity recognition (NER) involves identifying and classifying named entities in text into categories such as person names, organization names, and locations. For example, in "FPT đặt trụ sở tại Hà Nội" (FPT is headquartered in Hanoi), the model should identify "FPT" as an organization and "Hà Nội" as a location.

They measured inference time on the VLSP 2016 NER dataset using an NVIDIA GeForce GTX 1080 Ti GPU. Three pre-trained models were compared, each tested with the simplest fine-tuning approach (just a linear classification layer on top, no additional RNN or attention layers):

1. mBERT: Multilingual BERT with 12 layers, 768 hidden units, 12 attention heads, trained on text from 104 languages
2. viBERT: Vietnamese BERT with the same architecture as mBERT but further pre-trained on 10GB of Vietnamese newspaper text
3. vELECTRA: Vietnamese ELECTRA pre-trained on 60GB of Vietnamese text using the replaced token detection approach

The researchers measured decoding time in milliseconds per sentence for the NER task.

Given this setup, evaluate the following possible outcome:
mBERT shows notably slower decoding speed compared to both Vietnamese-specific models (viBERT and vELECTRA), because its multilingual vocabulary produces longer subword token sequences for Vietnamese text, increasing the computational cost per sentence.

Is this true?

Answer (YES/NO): NO